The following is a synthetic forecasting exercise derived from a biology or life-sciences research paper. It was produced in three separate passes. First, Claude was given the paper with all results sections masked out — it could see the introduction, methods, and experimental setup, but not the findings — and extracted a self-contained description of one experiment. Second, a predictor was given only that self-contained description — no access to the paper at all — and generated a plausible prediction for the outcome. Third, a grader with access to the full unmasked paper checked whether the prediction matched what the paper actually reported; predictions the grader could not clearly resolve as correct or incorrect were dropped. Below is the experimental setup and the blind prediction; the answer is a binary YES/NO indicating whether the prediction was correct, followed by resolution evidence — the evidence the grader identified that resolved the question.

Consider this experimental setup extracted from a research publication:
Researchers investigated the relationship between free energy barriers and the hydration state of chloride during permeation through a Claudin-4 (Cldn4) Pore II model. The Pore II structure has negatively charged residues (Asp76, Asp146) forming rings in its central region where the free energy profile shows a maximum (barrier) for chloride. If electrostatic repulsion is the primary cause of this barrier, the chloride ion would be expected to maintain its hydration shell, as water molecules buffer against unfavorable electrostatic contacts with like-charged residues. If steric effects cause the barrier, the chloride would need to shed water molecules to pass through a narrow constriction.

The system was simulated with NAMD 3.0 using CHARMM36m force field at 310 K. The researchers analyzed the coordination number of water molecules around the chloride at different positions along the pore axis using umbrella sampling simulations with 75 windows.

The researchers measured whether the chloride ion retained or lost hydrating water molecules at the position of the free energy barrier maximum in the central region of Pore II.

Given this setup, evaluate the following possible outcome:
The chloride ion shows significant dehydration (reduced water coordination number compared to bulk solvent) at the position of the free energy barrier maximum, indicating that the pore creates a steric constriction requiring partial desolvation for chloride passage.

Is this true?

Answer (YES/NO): NO